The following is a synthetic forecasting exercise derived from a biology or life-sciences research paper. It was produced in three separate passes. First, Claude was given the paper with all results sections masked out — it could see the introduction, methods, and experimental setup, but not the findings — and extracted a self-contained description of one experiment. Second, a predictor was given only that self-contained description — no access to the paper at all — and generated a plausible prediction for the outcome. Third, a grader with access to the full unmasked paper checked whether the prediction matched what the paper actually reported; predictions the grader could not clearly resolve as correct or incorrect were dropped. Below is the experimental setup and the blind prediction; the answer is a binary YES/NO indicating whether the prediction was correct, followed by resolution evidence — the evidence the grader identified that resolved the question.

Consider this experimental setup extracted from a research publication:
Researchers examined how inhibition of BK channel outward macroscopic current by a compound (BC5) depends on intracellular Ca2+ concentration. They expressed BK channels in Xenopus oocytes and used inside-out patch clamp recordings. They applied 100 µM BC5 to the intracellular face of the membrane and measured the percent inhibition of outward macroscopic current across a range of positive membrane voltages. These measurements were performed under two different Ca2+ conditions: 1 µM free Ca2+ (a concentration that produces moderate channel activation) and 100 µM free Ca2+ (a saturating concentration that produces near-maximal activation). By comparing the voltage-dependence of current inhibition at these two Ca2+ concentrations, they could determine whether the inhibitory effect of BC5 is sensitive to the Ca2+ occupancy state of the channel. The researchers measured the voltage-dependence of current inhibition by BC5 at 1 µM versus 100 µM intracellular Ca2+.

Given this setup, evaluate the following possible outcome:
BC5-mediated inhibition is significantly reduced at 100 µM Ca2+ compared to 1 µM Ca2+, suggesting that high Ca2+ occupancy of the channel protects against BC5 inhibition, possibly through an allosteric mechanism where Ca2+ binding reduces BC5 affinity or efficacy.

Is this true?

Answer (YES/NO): NO